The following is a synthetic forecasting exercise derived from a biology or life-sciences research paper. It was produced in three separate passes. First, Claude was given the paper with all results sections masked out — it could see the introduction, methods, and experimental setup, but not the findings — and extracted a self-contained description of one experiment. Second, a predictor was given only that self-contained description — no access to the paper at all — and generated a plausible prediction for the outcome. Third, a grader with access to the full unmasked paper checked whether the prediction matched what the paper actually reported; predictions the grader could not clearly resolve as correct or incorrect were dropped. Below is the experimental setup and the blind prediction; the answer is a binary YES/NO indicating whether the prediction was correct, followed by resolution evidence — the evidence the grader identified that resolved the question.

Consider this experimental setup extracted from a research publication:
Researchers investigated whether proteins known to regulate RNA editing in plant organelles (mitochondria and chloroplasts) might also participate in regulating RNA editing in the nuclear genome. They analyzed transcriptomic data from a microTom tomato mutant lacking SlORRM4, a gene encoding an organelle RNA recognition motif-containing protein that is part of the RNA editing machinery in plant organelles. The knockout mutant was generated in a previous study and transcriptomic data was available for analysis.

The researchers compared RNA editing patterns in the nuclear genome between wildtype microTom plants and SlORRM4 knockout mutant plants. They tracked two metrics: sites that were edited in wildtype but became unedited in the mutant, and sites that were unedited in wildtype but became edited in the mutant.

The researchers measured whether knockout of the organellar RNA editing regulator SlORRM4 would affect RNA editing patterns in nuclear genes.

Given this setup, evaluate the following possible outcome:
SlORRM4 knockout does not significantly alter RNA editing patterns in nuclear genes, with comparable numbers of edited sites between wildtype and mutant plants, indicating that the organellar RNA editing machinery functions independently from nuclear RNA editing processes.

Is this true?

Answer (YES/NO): NO